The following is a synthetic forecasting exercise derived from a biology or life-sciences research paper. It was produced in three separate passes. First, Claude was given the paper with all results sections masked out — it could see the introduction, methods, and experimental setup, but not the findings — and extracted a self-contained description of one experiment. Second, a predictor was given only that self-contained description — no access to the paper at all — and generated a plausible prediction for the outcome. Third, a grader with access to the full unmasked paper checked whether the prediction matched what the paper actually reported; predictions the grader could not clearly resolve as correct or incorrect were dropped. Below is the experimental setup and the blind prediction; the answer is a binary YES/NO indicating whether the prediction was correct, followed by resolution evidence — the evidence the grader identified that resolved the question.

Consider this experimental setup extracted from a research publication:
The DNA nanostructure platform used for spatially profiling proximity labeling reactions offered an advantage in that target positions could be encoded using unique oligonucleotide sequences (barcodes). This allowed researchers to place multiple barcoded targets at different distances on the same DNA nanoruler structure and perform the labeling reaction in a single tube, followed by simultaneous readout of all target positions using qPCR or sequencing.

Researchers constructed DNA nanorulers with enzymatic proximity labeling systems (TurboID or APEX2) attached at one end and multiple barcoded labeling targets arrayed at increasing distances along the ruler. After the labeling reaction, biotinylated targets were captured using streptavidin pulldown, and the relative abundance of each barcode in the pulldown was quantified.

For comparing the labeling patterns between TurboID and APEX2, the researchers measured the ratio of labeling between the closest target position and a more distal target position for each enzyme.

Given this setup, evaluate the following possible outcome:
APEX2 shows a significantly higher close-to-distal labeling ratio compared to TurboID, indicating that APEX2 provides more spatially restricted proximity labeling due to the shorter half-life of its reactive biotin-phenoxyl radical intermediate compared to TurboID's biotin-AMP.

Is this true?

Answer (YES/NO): NO